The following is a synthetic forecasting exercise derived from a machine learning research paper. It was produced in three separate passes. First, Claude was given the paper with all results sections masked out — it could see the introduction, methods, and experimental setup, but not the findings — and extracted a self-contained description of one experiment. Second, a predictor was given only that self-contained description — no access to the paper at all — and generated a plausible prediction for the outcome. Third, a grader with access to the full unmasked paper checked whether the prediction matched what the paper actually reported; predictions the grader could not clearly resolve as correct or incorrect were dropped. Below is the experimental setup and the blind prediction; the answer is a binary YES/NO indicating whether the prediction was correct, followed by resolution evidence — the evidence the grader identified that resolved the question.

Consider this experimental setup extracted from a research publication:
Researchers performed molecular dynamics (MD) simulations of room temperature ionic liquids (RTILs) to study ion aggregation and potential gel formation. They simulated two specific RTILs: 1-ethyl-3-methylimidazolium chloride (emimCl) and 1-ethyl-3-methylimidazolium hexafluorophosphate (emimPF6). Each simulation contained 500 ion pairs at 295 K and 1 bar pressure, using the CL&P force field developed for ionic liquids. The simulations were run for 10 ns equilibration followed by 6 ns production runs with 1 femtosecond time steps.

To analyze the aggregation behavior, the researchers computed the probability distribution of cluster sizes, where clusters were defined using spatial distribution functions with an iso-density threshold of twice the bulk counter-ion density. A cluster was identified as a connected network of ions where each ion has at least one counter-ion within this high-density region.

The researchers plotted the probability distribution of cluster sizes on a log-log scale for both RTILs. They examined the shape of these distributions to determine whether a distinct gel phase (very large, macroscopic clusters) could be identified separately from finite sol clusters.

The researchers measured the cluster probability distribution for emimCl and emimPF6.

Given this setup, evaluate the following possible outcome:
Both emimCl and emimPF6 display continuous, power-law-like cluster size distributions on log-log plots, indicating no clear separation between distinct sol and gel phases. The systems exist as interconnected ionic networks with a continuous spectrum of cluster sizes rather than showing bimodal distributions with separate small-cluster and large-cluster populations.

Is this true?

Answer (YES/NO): NO